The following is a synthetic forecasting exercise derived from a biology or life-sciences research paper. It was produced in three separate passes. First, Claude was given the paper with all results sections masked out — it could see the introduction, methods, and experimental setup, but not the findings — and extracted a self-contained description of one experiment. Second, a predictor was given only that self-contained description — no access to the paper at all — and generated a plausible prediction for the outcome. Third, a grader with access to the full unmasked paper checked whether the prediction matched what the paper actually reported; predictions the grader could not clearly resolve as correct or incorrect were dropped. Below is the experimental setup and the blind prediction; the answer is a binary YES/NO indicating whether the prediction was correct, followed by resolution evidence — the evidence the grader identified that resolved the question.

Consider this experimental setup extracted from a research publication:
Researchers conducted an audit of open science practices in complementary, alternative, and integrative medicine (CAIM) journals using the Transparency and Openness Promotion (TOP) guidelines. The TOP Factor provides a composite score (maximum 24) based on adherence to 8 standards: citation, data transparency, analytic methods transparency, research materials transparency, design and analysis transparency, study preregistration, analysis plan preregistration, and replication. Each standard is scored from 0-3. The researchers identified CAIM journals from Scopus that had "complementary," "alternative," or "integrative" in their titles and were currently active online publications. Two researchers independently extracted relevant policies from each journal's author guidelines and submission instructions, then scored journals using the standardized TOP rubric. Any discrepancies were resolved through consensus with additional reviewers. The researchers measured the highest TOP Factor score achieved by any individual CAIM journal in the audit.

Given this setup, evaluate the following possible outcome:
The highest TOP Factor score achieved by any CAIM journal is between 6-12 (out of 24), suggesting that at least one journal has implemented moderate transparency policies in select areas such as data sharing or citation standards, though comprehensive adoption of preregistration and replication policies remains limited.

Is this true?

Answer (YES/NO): YES